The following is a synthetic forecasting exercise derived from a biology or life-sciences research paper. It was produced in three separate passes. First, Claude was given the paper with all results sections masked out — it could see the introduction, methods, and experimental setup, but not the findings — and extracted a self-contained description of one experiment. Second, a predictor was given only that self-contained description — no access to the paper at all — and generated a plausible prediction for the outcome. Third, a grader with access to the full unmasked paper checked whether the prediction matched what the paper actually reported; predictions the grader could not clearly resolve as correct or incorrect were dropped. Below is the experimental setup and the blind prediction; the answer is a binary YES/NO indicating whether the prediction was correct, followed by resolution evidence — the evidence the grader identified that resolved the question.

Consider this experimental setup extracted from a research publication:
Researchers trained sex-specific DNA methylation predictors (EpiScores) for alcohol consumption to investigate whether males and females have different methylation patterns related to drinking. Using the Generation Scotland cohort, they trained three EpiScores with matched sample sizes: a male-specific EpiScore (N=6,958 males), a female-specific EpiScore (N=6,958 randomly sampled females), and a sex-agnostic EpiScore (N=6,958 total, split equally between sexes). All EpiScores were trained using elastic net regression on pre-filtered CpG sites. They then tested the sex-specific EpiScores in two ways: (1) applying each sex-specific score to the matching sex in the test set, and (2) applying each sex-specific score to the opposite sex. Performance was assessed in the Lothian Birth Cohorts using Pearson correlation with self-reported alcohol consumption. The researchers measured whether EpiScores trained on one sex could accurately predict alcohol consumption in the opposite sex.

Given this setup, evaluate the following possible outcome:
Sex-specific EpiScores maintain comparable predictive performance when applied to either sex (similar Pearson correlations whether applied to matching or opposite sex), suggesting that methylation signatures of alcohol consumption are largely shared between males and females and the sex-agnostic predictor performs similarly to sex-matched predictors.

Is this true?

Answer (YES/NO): YES